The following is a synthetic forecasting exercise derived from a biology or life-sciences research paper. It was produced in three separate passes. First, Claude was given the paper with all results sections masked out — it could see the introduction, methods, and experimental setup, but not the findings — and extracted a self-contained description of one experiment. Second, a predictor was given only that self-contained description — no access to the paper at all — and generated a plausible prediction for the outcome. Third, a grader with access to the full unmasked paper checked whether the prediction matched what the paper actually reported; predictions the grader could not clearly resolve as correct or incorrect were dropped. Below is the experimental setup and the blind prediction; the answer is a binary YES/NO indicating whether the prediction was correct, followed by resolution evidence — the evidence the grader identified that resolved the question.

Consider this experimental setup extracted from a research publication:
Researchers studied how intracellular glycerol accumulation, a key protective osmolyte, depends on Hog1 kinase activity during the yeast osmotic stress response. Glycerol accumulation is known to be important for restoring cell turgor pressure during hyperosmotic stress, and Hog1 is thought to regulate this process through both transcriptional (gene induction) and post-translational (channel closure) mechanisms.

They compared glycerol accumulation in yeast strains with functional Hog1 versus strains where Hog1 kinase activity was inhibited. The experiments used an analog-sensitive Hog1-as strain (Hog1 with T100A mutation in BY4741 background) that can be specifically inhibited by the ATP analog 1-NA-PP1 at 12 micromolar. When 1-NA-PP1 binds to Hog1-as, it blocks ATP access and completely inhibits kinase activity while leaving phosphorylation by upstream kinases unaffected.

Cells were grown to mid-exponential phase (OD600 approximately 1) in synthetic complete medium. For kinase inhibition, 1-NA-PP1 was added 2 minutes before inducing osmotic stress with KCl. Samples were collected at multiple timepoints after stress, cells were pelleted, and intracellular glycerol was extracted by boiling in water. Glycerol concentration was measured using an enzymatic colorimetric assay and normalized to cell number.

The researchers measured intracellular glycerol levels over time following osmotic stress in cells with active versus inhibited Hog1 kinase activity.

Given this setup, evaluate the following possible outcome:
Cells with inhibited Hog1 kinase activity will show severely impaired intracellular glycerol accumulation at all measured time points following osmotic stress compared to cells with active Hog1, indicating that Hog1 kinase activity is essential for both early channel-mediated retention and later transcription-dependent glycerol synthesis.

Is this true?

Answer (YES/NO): NO